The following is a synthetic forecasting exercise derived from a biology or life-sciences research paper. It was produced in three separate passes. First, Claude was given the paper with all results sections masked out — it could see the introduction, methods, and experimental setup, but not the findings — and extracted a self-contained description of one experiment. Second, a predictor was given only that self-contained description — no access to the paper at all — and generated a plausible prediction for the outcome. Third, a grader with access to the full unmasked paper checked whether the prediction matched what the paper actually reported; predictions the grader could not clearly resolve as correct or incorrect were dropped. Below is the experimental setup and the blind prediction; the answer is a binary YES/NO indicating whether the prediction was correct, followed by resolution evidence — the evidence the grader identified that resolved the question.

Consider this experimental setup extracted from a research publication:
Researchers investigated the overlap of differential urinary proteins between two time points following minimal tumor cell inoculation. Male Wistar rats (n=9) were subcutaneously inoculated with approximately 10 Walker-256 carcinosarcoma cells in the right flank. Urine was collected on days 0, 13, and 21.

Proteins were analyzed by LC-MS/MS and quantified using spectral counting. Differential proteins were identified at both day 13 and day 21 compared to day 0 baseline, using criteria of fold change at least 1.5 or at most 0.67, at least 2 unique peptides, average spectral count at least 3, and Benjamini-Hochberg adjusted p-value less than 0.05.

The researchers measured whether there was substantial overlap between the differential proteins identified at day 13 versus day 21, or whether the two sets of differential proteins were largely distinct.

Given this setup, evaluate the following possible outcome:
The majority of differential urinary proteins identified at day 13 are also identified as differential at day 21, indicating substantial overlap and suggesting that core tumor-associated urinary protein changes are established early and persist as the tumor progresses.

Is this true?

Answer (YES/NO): YES